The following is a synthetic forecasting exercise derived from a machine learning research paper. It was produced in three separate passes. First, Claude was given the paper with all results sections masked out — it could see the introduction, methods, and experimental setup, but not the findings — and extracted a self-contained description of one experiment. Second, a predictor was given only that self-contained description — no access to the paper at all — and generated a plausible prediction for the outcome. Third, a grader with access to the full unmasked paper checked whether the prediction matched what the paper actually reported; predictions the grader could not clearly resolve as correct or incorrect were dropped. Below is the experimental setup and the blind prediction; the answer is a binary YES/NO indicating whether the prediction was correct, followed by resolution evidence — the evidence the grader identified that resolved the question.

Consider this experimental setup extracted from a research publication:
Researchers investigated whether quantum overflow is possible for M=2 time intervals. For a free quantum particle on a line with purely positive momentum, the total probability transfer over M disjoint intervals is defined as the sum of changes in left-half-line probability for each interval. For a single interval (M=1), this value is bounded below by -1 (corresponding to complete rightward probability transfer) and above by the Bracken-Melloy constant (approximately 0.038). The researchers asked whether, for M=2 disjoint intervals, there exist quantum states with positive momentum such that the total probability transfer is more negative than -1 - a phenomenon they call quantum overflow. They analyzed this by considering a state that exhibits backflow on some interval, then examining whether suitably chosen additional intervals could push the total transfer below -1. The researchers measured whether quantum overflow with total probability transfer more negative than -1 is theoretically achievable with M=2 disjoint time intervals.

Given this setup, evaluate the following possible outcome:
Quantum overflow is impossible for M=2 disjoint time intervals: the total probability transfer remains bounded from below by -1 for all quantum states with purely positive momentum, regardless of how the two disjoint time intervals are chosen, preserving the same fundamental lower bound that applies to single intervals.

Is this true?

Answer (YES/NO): NO